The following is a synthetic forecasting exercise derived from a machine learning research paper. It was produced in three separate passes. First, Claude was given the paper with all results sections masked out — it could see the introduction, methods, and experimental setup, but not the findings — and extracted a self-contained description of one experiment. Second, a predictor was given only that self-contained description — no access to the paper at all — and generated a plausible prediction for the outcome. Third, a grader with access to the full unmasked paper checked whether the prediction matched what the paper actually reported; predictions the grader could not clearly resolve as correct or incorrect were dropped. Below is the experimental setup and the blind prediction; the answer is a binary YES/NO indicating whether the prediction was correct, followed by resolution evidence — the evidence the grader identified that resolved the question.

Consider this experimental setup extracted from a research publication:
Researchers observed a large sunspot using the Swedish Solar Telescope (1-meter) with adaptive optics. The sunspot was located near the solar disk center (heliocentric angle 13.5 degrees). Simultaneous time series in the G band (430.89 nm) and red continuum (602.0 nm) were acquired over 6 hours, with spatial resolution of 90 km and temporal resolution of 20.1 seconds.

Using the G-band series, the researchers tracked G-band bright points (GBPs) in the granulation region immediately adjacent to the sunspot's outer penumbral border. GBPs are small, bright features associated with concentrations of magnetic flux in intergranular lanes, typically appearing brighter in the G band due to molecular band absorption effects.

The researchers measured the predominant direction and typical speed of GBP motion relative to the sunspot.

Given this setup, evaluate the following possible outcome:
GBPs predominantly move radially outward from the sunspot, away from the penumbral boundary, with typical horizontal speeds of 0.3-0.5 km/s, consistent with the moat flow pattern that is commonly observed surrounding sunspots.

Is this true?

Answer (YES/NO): NO